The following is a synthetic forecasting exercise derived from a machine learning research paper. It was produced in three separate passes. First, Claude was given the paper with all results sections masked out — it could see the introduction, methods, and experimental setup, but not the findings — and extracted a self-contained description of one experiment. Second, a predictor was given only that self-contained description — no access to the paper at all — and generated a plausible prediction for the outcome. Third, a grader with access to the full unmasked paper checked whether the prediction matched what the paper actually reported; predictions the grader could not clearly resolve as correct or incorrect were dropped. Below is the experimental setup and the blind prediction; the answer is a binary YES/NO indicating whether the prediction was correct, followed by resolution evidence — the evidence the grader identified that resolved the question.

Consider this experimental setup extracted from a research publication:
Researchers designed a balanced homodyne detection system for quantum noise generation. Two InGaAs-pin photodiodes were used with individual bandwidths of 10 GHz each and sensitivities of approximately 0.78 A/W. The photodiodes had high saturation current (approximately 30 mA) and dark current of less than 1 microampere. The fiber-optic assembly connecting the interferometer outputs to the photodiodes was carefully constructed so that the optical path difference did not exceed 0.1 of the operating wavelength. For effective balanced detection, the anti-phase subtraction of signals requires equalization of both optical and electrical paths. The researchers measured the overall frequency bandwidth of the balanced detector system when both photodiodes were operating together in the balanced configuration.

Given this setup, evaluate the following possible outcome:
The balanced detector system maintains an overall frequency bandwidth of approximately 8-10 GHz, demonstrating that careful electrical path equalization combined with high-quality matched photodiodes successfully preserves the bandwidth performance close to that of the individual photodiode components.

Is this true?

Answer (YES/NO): NO